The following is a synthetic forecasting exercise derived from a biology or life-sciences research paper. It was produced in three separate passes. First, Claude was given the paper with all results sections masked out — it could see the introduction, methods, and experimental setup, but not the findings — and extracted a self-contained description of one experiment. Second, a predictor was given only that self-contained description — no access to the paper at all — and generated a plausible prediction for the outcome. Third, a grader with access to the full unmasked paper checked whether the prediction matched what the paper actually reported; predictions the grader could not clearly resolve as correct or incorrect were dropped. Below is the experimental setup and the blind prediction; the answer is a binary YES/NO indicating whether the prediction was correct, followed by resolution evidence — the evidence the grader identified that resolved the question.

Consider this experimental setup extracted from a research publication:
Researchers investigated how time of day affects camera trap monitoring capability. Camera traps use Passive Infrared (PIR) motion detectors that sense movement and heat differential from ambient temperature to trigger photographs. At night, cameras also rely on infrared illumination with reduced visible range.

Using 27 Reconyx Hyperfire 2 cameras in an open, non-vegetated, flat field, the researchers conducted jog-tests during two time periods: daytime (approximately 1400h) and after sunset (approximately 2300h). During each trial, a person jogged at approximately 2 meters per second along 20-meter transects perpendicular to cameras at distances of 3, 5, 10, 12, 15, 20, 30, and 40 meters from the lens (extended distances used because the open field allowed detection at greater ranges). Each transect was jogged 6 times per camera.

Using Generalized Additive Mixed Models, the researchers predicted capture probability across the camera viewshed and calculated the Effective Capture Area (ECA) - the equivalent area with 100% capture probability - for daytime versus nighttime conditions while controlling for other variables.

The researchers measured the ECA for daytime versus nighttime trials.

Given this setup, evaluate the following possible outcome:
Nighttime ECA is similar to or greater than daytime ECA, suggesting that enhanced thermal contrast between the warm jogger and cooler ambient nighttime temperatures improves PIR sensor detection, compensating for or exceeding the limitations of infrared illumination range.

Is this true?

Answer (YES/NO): NO